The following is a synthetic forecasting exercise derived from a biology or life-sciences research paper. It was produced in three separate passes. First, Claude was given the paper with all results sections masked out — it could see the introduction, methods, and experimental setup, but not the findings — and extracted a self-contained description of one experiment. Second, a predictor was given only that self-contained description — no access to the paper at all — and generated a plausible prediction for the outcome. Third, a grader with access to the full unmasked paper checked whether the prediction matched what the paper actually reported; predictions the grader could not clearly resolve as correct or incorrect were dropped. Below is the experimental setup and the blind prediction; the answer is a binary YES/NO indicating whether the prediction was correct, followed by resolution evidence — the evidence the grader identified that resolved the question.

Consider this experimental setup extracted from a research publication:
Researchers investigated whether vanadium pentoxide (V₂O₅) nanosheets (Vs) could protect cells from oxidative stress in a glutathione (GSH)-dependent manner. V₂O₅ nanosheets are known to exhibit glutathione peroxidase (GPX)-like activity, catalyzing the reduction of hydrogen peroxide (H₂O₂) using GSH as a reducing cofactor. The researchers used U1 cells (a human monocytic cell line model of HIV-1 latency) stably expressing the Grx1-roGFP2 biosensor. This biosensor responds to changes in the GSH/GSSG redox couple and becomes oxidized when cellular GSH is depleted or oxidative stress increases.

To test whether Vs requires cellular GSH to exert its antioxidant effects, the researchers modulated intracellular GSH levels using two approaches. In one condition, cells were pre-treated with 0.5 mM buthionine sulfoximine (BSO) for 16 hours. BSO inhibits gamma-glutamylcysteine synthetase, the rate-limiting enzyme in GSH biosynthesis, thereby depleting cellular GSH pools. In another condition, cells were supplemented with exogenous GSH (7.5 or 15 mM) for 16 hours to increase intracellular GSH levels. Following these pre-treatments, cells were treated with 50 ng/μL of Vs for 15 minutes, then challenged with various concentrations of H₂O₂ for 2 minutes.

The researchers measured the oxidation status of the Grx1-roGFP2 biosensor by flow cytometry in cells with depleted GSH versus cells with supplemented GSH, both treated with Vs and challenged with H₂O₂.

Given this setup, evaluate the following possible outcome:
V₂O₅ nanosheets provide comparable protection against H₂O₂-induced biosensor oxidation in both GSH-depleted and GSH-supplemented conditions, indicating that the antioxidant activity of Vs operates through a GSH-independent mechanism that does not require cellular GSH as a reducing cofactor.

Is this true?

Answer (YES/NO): NO